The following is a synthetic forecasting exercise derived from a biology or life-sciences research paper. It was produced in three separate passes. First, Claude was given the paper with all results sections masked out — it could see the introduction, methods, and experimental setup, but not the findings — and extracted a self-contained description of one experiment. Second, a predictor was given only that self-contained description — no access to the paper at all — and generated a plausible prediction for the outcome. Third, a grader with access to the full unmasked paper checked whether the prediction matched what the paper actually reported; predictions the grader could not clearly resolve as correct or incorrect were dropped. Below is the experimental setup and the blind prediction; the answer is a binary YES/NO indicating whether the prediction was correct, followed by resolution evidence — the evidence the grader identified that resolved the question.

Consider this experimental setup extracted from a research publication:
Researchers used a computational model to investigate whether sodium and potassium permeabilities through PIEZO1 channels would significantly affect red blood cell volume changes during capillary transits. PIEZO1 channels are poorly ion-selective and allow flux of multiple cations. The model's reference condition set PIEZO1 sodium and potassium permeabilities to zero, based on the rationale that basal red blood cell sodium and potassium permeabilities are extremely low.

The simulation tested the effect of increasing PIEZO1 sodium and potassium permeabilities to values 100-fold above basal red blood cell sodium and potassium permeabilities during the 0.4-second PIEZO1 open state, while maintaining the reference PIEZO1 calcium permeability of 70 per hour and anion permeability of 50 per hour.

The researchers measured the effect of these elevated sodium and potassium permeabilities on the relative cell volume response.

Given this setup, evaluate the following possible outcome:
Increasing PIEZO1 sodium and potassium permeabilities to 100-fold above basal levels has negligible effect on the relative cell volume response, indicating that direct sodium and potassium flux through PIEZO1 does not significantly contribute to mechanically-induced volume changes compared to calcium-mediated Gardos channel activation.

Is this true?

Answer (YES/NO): YES